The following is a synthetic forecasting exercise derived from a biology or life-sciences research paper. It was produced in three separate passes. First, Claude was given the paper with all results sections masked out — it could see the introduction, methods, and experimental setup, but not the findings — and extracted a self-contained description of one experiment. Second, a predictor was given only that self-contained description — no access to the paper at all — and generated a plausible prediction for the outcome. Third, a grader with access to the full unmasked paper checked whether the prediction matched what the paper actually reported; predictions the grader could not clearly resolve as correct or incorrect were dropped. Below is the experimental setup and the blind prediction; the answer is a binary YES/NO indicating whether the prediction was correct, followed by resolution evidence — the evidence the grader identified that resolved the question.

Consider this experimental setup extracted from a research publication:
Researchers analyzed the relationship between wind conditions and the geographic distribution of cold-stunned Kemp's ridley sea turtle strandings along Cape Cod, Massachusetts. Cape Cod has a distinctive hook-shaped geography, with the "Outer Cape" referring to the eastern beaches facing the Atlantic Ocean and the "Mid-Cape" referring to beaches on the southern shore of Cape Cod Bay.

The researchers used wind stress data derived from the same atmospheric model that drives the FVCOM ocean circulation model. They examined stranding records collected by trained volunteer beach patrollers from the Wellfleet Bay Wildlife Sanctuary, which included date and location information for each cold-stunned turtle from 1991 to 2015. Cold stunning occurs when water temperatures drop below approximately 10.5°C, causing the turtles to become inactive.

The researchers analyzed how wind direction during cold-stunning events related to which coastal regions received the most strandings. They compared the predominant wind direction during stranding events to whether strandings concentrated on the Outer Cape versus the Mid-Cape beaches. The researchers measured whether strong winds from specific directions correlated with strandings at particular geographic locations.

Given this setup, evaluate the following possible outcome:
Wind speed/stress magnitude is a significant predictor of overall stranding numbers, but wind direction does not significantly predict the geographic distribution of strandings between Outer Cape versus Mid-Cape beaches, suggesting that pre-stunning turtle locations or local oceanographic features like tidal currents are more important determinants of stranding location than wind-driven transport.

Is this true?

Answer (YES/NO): NO